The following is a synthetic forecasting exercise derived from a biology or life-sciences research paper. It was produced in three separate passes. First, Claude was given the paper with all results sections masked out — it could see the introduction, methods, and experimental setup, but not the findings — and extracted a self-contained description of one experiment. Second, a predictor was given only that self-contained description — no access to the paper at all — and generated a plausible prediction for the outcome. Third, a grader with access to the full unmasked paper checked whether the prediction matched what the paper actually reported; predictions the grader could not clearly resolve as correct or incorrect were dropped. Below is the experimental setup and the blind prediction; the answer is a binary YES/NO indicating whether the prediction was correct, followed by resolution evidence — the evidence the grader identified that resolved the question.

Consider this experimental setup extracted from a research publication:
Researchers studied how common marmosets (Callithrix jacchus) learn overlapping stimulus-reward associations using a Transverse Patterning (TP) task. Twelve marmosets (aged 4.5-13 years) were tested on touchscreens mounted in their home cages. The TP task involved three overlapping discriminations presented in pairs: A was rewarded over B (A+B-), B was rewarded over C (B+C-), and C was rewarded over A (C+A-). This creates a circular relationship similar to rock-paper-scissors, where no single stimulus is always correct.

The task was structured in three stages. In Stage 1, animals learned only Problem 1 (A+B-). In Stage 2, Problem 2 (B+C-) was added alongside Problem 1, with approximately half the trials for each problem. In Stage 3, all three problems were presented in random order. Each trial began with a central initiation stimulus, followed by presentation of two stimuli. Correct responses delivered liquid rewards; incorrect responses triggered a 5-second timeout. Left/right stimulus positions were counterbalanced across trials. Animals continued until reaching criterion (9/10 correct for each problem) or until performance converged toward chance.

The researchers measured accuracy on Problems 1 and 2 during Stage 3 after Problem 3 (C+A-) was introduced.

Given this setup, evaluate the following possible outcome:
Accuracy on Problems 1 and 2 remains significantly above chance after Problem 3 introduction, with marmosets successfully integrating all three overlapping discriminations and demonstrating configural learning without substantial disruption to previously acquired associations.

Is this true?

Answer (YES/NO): NO